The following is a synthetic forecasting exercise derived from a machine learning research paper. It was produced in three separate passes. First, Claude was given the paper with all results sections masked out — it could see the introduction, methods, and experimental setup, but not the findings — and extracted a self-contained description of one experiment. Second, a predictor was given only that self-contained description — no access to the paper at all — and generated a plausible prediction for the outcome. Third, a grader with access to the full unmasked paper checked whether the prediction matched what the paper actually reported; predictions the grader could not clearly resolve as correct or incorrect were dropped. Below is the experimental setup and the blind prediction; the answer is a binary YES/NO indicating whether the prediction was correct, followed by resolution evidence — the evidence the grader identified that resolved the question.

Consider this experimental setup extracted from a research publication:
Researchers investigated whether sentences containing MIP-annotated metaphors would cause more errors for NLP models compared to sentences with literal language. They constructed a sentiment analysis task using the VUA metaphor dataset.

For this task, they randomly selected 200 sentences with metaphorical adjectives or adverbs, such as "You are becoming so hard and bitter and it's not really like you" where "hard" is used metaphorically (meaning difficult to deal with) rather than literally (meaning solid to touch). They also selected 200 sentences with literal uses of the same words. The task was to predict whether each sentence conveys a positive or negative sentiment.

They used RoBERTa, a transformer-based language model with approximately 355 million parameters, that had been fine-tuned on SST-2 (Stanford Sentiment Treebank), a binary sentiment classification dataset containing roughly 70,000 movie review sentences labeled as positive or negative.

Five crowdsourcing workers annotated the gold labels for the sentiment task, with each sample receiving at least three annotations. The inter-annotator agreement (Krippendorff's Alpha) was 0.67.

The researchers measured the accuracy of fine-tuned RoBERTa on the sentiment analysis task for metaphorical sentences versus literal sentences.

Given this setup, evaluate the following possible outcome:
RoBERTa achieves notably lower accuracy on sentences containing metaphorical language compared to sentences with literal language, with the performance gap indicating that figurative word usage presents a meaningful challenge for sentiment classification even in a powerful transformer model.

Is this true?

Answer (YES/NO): NO